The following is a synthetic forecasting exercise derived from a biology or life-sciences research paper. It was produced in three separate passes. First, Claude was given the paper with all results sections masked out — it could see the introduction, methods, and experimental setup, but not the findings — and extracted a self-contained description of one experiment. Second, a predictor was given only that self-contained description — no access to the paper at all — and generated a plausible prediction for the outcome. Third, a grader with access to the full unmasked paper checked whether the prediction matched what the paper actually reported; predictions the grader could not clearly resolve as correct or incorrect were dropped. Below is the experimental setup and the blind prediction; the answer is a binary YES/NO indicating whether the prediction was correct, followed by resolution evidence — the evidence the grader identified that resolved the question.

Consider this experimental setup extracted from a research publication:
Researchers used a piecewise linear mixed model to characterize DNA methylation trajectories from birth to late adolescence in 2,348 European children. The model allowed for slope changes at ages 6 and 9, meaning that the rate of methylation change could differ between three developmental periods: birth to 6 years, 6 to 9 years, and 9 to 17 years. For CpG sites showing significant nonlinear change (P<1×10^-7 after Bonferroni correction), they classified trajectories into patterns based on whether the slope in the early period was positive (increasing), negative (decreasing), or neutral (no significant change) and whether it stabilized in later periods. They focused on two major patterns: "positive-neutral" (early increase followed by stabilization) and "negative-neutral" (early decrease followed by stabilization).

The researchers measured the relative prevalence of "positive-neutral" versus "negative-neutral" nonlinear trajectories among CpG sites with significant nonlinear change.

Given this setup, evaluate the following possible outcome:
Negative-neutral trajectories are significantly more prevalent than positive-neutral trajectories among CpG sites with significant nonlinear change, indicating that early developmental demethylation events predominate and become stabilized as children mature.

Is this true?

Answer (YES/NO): NO